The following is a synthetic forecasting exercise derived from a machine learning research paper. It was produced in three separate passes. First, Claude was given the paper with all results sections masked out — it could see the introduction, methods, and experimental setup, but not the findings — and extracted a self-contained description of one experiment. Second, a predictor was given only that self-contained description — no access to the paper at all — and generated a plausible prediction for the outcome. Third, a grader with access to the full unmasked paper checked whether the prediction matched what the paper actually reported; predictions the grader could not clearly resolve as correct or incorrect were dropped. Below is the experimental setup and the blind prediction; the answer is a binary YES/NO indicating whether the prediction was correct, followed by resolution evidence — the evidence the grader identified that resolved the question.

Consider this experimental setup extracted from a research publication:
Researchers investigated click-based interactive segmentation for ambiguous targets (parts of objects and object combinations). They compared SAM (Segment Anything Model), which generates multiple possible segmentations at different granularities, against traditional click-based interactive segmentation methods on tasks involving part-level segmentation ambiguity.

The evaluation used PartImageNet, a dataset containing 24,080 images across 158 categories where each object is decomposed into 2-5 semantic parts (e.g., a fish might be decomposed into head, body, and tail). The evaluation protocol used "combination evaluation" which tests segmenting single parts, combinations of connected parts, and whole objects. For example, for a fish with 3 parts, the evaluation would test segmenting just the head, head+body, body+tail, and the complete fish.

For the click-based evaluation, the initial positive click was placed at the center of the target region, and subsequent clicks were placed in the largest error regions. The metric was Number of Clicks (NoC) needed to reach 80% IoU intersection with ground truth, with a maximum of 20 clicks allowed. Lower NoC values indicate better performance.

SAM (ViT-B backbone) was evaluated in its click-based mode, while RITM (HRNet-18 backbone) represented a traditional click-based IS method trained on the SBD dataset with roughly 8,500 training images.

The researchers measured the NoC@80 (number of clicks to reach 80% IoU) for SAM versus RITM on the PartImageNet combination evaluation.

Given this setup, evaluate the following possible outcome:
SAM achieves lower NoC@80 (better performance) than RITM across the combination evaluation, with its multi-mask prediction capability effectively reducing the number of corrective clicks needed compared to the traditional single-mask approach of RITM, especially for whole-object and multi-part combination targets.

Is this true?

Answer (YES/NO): NO